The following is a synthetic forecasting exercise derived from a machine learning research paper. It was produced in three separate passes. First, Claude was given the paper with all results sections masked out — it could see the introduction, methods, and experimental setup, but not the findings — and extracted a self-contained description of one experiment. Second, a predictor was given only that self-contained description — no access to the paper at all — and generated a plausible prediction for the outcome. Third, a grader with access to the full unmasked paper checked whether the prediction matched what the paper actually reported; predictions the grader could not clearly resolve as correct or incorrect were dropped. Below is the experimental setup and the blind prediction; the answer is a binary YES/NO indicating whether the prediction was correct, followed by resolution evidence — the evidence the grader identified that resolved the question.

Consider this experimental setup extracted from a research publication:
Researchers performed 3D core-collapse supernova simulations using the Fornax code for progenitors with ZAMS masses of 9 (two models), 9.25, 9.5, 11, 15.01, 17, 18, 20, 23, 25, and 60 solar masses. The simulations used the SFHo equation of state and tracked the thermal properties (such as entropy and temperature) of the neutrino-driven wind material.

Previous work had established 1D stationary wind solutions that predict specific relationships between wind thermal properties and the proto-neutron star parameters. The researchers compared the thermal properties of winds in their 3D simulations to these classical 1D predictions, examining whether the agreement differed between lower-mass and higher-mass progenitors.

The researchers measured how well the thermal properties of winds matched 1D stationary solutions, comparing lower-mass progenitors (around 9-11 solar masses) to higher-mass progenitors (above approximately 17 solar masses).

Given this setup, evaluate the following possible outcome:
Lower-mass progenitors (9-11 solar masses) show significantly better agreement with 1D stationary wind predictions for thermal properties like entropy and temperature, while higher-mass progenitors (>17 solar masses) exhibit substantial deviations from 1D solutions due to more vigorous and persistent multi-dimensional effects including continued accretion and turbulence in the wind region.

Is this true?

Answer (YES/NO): YES